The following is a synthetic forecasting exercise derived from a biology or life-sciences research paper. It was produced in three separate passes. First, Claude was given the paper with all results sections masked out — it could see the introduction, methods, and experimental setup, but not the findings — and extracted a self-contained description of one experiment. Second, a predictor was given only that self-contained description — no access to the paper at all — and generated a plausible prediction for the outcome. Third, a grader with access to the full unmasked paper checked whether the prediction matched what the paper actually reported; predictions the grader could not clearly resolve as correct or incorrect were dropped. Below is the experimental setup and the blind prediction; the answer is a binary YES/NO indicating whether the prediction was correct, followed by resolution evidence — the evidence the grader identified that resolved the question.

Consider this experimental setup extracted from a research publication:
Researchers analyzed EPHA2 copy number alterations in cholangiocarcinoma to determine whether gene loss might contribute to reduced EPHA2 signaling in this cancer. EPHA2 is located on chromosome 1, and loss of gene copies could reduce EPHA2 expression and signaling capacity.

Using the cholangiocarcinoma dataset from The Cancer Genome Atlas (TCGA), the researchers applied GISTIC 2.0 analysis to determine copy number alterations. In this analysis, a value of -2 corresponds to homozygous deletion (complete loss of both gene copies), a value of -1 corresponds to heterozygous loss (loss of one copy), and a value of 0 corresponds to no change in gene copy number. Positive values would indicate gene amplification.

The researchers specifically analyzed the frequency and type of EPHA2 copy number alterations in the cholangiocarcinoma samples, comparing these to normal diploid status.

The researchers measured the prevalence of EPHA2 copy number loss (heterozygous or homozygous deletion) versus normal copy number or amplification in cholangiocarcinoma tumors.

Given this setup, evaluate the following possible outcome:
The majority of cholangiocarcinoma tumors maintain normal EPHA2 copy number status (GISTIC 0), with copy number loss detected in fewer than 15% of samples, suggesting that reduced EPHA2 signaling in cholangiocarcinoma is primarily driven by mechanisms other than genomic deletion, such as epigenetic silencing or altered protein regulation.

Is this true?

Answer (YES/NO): NO